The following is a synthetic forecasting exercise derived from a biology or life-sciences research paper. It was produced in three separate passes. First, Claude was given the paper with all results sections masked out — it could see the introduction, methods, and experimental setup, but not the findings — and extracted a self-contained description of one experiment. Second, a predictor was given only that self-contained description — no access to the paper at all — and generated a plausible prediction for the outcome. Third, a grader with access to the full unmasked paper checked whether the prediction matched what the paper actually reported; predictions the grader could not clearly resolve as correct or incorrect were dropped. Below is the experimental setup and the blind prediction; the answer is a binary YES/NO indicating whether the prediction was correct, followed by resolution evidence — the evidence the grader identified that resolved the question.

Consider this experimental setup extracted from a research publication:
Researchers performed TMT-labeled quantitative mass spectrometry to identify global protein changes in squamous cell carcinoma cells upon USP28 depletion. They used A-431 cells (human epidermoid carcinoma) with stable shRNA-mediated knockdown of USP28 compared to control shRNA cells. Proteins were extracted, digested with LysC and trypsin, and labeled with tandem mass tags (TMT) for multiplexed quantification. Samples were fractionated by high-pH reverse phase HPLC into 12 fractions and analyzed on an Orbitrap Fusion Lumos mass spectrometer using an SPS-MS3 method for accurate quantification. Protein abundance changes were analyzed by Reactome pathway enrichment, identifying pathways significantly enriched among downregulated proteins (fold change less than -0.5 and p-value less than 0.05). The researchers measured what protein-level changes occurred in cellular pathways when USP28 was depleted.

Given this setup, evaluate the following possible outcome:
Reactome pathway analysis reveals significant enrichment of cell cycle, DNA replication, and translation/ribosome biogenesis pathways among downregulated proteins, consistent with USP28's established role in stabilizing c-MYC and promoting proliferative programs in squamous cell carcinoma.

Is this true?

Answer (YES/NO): NO